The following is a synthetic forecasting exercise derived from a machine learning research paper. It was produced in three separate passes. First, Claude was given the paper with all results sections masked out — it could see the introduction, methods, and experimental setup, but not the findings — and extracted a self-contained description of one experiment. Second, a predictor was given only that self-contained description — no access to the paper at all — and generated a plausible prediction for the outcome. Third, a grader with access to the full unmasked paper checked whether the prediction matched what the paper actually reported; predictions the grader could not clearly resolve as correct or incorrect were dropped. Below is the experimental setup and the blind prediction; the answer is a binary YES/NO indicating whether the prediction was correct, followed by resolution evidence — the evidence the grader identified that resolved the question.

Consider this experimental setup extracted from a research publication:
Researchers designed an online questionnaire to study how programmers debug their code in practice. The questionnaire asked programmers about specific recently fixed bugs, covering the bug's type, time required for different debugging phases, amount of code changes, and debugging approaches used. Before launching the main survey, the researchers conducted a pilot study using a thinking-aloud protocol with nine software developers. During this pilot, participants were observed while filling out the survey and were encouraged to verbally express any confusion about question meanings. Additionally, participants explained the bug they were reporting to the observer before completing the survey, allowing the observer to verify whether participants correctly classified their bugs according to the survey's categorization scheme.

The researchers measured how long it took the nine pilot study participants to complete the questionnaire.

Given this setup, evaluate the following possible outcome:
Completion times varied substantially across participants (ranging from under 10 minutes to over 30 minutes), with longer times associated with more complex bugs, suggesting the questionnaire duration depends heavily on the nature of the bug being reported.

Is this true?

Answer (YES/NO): NO